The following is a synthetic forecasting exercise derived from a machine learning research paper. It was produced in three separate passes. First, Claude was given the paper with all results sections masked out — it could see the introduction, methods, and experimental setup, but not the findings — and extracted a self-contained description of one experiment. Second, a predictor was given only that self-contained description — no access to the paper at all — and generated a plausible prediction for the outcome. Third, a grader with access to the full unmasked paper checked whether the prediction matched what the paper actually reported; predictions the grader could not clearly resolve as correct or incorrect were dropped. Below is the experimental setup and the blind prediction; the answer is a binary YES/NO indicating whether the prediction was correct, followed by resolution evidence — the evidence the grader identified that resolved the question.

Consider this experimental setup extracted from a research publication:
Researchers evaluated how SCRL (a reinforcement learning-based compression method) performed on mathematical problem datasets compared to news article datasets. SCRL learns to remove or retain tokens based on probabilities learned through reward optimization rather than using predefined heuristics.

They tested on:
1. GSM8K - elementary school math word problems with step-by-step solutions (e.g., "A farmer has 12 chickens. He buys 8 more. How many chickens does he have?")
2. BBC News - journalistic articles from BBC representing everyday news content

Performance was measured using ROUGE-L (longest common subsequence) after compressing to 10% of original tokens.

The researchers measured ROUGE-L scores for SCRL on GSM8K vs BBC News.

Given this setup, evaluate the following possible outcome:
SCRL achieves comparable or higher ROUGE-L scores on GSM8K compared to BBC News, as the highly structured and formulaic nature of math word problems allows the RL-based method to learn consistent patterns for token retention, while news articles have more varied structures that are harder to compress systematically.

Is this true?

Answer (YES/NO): YES